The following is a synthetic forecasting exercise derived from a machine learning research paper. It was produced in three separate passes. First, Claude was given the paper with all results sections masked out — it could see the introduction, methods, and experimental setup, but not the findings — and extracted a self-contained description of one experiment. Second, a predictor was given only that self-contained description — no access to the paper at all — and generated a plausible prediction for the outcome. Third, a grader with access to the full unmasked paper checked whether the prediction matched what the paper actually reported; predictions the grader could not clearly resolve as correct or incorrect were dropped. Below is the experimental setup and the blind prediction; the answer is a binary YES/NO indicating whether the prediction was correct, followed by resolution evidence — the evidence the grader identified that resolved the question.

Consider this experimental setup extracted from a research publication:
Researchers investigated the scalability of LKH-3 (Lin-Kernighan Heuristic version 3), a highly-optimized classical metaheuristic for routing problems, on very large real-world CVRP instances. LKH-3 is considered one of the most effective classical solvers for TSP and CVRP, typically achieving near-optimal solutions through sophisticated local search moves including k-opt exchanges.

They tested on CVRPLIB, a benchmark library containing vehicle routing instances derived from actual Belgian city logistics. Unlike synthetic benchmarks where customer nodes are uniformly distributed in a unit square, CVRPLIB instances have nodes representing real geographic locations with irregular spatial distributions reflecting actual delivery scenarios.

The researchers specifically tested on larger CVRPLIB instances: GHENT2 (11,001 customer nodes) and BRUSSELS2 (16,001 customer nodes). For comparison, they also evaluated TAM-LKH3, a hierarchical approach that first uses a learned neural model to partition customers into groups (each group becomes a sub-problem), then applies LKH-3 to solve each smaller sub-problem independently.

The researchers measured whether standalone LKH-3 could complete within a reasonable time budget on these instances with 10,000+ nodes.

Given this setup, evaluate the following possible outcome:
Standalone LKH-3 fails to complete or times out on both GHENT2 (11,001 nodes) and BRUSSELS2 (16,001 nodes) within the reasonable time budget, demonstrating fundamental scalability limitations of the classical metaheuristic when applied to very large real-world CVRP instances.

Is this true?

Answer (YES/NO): YES